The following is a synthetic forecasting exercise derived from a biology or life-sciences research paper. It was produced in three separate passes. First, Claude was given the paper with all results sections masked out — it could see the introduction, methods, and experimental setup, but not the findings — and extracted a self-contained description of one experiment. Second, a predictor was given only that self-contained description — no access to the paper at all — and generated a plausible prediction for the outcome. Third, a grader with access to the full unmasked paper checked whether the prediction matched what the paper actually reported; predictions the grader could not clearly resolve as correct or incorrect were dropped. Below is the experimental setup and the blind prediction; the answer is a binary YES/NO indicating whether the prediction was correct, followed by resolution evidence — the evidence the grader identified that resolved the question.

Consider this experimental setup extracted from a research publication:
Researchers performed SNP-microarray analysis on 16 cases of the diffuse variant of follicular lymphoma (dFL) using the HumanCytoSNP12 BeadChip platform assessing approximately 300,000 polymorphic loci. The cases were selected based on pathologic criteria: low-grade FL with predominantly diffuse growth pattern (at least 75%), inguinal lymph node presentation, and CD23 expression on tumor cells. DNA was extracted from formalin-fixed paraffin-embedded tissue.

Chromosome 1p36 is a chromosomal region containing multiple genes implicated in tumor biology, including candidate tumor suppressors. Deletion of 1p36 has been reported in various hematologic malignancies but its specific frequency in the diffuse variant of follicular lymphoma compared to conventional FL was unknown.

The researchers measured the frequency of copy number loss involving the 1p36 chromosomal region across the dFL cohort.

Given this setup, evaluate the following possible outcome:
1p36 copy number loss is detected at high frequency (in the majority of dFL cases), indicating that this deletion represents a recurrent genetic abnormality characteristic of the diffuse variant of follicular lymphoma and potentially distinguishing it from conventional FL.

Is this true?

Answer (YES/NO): NO